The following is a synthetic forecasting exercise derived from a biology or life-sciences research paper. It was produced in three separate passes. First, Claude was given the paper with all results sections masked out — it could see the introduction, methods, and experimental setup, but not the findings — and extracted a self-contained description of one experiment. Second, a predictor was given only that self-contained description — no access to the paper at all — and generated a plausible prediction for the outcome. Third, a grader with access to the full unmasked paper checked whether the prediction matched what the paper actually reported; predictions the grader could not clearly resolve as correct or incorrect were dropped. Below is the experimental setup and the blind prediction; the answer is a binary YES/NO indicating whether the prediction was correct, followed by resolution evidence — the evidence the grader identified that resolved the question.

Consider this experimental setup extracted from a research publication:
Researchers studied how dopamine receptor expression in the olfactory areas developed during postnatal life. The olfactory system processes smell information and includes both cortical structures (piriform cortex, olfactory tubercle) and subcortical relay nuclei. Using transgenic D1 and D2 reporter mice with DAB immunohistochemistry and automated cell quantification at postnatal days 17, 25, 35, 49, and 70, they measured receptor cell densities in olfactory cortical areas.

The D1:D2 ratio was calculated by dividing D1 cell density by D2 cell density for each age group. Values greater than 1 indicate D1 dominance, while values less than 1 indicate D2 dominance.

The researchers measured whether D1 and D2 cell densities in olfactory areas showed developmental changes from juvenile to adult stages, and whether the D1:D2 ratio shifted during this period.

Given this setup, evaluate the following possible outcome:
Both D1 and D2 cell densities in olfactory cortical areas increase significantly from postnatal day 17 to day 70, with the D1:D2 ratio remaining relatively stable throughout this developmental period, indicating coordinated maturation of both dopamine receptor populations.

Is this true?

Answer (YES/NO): NO